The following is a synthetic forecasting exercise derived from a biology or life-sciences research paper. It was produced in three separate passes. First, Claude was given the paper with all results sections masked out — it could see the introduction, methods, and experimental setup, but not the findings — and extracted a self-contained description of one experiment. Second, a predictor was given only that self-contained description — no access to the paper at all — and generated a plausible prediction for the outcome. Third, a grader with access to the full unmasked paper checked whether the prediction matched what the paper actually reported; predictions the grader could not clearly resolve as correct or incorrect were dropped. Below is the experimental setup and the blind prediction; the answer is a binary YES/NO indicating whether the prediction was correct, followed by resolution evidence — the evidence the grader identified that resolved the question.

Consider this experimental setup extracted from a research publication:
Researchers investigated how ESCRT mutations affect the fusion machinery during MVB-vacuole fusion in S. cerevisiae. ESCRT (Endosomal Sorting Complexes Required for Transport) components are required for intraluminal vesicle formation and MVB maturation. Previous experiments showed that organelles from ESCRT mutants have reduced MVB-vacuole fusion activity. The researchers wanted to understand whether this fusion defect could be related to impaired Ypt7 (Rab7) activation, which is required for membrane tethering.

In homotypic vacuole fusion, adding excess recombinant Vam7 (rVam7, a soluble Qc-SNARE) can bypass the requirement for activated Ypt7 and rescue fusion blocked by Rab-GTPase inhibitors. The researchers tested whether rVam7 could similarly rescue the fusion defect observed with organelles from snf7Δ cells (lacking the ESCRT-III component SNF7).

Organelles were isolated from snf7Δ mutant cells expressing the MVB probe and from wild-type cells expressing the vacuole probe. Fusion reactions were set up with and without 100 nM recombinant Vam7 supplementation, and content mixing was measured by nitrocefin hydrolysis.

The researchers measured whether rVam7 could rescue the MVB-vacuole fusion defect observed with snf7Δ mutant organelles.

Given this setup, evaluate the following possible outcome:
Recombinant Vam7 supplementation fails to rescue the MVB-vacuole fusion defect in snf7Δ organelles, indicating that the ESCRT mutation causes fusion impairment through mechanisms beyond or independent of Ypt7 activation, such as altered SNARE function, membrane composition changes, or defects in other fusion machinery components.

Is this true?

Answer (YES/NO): NO